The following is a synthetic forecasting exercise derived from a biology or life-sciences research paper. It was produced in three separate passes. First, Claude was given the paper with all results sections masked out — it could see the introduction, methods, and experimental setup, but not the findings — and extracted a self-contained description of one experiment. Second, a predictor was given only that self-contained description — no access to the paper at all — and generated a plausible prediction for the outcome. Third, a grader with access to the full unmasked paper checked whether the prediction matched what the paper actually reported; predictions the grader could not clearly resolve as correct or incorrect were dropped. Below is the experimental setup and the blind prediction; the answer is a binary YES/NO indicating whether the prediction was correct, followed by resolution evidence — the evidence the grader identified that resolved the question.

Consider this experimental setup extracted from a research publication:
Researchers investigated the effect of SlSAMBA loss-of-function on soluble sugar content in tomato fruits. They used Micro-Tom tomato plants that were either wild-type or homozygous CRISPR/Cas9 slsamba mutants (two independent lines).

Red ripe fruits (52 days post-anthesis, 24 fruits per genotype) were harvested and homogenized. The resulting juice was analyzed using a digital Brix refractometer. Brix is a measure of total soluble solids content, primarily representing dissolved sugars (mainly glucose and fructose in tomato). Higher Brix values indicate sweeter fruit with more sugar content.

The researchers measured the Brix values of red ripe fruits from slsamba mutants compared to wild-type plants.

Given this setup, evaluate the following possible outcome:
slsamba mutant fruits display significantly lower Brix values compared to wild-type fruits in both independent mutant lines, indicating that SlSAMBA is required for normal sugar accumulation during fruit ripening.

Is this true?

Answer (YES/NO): NO